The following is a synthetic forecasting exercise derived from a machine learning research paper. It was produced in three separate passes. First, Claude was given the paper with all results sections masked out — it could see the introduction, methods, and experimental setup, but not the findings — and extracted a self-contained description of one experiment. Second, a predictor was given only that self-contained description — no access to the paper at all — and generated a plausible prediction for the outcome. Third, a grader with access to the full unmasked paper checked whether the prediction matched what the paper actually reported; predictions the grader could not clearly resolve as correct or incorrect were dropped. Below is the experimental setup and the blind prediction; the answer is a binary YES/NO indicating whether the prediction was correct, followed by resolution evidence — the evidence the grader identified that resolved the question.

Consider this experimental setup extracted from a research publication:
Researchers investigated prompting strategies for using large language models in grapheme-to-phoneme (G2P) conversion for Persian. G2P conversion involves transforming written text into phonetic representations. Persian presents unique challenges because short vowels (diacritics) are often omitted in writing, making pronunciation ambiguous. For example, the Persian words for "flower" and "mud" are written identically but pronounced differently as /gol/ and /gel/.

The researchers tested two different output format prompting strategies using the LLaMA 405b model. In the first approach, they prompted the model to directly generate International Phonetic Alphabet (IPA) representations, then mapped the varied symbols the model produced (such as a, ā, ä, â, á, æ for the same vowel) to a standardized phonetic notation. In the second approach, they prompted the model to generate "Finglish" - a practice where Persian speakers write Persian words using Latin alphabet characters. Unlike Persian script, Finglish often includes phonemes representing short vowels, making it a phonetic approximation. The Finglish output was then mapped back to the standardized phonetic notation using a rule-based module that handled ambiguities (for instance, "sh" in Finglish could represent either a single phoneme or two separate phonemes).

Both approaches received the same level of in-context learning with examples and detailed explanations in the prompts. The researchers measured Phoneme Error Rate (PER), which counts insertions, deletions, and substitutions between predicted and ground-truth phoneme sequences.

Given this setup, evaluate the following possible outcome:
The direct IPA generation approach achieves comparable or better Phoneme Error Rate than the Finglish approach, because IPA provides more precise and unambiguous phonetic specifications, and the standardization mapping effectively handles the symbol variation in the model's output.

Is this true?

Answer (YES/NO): NO